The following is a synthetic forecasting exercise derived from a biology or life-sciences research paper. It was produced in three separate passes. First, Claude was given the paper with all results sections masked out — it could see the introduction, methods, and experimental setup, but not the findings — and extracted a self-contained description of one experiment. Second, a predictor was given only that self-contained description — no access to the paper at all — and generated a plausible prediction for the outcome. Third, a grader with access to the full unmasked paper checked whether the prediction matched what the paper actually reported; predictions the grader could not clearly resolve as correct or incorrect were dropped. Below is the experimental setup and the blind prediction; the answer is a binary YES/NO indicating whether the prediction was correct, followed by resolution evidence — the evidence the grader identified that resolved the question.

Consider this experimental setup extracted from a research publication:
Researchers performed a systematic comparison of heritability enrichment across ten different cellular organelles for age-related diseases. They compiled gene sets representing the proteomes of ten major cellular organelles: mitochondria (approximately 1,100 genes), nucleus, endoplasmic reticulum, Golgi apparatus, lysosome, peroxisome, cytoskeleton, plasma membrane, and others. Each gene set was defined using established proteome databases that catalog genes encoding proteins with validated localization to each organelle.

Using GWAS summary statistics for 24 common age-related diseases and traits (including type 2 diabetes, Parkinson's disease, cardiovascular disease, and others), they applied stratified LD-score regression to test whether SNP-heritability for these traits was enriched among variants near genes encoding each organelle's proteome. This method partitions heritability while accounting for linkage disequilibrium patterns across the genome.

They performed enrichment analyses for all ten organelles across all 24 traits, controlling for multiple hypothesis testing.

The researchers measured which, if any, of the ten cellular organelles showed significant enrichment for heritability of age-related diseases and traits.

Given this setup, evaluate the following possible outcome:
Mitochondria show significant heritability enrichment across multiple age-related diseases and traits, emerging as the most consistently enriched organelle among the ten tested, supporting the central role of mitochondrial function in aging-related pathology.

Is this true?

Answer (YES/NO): NO